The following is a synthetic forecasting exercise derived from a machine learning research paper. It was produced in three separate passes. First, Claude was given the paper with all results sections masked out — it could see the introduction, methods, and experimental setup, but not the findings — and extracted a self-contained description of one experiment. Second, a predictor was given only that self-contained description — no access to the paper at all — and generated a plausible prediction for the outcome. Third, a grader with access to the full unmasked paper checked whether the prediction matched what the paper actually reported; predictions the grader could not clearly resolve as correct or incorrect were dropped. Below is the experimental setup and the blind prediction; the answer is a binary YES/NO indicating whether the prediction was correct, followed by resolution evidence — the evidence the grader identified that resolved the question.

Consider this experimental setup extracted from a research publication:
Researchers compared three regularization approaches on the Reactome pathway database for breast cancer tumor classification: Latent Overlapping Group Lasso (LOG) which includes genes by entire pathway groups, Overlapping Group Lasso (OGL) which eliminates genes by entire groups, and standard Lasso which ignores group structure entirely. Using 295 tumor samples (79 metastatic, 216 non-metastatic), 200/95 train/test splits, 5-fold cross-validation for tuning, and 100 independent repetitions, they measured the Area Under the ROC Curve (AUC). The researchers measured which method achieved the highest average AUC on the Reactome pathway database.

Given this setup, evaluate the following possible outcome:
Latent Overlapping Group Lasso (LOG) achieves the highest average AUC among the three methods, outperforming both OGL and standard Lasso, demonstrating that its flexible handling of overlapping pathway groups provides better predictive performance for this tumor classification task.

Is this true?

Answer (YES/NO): YES